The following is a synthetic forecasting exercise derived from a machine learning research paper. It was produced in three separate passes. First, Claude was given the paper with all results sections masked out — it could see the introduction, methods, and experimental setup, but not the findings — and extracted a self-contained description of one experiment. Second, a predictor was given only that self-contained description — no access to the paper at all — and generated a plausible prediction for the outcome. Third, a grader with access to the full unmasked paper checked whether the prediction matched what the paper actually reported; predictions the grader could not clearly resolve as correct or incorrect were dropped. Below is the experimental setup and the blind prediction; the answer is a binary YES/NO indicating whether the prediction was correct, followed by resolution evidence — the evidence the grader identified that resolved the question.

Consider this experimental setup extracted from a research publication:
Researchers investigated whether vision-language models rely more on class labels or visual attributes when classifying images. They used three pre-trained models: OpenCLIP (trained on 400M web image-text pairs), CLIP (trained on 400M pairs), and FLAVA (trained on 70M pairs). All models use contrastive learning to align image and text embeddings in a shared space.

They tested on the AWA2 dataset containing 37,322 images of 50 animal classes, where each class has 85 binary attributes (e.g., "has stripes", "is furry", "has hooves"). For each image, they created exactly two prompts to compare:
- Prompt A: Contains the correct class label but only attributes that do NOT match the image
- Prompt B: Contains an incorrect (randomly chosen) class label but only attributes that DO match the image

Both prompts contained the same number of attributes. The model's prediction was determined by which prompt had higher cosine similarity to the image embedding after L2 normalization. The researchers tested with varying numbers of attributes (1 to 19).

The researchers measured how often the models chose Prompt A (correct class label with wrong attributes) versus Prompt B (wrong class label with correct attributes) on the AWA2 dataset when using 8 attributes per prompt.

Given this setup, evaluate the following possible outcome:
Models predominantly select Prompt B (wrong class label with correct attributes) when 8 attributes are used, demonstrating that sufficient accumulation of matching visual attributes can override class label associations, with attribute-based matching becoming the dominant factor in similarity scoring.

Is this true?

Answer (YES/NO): NO